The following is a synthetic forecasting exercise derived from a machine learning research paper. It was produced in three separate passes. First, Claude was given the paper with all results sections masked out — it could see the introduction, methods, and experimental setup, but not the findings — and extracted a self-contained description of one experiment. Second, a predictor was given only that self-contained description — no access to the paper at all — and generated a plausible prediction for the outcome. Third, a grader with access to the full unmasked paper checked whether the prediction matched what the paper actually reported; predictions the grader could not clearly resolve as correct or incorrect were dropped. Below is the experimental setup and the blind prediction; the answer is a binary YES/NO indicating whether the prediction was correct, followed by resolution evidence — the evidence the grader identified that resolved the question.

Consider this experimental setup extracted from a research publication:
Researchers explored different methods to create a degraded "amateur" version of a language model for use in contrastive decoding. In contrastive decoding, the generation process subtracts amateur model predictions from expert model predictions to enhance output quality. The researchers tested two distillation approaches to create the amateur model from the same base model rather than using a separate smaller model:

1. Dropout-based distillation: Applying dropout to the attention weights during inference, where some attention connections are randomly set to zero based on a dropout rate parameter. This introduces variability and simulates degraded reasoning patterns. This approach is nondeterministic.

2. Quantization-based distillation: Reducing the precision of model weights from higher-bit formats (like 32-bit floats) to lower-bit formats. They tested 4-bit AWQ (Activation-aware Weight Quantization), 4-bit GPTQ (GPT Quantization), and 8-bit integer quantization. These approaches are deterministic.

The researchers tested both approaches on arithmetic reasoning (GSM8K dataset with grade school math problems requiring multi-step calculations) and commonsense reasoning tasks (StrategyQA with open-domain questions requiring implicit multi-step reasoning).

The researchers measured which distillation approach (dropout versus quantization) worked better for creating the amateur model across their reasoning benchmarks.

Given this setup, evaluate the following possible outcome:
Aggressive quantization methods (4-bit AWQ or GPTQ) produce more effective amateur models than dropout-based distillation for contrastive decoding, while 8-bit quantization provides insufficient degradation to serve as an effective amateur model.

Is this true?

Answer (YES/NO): NO